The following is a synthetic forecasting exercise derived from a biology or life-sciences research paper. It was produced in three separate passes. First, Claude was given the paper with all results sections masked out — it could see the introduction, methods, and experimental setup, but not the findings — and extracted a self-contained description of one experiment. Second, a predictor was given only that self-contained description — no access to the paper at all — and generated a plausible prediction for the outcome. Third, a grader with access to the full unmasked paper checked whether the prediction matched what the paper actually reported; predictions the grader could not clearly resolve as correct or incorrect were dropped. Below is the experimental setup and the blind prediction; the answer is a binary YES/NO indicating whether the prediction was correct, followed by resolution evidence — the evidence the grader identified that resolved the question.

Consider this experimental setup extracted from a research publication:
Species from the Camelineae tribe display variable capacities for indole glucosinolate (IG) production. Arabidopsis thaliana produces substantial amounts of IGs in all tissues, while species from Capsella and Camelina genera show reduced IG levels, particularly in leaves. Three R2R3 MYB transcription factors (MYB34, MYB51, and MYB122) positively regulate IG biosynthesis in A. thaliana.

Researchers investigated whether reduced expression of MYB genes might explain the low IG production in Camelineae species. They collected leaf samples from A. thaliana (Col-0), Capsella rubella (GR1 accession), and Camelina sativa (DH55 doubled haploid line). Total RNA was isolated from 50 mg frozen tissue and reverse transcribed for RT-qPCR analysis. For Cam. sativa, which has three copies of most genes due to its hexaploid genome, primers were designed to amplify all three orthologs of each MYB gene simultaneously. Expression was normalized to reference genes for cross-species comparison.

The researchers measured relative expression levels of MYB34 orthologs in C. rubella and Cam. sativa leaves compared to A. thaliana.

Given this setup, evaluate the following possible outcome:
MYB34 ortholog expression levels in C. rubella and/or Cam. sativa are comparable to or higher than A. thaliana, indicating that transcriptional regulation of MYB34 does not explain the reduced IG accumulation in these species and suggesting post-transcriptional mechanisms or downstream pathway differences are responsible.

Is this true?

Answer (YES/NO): NO